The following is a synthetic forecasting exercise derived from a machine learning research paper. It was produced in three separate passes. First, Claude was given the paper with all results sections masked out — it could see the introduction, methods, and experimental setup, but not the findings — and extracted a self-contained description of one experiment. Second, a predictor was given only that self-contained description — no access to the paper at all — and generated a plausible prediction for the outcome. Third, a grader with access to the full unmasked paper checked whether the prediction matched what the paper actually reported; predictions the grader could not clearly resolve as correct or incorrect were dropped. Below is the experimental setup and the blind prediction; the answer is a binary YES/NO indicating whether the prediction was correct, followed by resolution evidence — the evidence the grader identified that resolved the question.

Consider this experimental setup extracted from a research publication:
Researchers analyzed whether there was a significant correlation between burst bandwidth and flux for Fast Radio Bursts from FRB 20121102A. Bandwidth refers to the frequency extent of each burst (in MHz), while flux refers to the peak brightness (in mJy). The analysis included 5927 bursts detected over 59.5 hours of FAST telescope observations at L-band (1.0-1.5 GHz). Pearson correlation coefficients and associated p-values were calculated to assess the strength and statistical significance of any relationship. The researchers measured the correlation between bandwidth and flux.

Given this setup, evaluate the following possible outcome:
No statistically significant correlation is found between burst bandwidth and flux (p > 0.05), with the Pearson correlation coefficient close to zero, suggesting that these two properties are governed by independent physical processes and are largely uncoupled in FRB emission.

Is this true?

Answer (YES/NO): NO